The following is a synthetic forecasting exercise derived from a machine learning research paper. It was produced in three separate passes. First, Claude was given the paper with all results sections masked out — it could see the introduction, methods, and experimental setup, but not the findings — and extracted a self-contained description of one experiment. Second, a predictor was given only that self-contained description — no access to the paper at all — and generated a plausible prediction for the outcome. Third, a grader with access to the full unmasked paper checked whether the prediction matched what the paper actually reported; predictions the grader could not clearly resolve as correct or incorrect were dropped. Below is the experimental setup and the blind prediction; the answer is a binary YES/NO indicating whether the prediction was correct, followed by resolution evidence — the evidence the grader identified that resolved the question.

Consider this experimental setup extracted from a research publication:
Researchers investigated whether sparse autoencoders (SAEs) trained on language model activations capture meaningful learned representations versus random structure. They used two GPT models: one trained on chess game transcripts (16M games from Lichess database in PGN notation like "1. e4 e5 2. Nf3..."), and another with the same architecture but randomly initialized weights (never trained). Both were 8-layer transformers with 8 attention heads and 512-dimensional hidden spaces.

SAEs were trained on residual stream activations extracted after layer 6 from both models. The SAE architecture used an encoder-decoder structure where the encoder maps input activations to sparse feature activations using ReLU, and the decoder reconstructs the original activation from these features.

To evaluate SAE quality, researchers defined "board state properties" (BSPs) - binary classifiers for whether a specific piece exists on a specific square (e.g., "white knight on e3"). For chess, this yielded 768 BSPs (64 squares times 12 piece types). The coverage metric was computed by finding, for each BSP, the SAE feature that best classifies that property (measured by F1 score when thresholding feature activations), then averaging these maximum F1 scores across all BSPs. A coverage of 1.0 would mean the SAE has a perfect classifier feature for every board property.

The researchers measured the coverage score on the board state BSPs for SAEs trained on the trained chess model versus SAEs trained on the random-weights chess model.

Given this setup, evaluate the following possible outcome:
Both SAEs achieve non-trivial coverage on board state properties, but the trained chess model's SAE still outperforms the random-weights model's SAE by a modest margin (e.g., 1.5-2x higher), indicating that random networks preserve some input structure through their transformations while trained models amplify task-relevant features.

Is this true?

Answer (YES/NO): NO